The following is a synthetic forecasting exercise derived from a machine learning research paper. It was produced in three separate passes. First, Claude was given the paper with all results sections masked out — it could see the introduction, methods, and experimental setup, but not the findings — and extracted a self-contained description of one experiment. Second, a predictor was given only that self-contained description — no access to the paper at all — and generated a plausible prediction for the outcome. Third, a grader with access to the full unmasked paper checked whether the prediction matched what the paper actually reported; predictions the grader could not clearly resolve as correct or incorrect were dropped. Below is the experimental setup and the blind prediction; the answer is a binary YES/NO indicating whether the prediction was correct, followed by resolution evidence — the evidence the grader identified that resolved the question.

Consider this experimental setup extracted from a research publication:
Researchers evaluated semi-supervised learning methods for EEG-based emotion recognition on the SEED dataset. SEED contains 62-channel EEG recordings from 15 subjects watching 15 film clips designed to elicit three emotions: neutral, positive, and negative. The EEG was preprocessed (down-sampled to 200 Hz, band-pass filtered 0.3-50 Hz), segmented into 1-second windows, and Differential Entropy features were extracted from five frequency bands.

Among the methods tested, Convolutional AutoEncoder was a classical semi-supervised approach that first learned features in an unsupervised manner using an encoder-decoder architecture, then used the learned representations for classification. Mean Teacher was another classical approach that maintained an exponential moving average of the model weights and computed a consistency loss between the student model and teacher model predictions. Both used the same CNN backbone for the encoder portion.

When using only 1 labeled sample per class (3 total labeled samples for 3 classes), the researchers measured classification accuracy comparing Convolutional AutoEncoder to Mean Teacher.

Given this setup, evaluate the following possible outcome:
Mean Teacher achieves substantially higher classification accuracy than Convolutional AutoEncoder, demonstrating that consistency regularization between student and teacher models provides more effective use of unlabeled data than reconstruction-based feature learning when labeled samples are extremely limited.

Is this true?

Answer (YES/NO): NO